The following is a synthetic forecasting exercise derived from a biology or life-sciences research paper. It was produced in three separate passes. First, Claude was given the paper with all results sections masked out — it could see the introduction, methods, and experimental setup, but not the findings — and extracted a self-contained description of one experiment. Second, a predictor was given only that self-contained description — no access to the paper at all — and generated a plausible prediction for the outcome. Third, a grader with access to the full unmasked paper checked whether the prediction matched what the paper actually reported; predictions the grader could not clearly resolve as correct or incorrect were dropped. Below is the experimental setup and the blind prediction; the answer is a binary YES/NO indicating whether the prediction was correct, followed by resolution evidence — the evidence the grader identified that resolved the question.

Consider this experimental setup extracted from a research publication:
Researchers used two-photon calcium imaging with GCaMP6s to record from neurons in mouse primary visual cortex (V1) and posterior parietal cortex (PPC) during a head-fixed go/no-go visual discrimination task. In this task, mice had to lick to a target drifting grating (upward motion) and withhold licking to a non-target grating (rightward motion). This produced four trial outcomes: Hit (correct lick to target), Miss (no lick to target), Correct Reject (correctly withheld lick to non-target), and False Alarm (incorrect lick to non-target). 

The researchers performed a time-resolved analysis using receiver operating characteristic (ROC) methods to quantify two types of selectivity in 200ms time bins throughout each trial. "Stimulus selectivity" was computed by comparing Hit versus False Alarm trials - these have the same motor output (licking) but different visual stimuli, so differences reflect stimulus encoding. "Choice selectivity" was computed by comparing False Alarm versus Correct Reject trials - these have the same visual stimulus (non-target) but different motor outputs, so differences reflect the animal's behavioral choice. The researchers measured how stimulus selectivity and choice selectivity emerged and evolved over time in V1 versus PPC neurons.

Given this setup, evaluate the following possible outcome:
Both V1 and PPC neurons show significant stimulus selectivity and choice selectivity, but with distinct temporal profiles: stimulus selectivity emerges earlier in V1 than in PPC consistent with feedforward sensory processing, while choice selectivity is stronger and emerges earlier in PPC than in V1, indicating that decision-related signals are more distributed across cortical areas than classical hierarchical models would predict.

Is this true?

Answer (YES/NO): NO